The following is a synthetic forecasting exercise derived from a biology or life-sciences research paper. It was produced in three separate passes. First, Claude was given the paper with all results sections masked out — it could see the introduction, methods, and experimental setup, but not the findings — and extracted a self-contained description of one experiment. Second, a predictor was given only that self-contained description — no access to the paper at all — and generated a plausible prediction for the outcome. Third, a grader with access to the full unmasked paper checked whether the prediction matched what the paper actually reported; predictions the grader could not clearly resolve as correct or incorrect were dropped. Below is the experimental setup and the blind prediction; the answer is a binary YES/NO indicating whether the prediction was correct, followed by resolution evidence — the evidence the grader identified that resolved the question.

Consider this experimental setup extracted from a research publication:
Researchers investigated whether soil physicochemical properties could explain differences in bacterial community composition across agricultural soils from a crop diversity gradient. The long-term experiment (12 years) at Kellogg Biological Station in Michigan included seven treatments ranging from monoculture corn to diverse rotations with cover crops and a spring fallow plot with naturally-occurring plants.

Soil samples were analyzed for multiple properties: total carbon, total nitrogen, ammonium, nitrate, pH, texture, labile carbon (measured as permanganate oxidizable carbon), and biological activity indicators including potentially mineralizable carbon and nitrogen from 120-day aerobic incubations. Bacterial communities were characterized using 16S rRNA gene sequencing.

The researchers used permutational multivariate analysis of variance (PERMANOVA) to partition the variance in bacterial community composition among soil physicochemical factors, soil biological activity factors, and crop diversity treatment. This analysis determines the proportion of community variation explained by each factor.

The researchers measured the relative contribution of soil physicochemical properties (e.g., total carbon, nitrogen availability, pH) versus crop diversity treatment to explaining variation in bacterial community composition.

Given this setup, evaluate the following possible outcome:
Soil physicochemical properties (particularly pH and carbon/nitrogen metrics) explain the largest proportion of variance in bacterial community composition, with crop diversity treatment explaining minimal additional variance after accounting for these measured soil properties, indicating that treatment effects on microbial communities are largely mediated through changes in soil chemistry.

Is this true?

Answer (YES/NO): NO